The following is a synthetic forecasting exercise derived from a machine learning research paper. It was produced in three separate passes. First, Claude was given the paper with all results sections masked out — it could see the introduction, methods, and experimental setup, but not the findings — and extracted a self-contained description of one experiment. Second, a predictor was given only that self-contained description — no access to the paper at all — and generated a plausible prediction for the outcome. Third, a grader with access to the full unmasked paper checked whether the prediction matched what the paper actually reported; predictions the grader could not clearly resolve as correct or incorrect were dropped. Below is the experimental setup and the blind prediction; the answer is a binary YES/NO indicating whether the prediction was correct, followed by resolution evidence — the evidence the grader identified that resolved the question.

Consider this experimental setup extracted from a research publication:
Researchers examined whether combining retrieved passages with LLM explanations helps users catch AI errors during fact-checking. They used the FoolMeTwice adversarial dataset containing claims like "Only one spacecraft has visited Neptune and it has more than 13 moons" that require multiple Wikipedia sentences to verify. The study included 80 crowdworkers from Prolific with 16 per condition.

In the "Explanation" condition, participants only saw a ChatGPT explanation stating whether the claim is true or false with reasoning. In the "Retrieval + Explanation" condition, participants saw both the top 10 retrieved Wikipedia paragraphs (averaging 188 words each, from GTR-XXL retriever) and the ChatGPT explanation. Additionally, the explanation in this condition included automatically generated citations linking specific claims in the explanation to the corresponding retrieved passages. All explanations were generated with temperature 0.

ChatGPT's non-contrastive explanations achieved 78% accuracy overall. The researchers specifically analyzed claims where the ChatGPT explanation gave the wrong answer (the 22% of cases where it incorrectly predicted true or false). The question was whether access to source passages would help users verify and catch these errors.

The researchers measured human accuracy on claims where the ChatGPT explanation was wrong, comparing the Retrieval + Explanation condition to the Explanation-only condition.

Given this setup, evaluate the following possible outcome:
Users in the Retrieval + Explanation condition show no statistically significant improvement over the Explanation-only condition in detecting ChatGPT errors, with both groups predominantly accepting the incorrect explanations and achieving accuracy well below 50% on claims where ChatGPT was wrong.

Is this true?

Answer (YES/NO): YES